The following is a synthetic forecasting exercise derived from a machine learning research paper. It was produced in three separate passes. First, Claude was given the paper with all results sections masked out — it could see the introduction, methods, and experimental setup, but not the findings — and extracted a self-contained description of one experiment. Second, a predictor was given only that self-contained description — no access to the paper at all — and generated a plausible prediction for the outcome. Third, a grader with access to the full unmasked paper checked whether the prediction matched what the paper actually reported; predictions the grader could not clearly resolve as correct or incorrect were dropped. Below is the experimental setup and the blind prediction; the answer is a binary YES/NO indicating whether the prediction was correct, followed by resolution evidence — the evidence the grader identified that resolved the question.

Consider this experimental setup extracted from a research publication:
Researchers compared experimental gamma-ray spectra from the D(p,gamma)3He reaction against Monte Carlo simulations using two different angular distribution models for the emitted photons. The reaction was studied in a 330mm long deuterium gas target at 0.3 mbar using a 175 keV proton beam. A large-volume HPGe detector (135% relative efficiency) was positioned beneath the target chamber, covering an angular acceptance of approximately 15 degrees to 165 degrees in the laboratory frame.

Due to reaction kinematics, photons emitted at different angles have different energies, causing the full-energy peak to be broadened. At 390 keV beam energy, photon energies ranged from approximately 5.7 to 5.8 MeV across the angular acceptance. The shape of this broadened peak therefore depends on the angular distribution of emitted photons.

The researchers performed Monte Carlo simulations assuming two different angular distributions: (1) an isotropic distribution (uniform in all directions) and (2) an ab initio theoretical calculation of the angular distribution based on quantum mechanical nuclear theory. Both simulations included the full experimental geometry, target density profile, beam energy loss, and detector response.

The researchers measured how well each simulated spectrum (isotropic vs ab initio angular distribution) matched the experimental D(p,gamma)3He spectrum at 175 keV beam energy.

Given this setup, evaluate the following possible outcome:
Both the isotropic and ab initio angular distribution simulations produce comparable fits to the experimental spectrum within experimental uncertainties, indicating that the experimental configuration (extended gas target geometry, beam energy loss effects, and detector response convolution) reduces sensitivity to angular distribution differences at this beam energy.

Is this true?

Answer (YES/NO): YES